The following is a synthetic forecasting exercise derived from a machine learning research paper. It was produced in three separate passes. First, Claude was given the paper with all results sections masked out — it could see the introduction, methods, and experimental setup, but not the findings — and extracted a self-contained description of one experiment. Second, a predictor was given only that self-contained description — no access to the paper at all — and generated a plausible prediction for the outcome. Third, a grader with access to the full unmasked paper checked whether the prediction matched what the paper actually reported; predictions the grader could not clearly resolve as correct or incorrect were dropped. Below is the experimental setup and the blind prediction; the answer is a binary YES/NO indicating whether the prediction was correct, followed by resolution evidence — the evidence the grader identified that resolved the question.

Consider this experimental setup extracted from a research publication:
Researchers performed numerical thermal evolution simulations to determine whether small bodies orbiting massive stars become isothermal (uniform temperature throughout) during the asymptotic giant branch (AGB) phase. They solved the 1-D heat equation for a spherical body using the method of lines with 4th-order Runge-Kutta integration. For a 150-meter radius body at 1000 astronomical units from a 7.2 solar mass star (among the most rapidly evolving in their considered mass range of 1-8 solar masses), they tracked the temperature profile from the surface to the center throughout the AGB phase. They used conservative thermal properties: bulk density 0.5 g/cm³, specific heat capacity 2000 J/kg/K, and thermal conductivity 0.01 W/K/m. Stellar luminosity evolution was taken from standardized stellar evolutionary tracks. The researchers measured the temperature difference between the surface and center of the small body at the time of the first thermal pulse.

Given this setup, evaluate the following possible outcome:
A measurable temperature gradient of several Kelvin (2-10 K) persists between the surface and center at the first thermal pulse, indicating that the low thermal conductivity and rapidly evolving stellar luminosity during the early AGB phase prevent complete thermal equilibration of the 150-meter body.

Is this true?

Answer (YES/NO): YES